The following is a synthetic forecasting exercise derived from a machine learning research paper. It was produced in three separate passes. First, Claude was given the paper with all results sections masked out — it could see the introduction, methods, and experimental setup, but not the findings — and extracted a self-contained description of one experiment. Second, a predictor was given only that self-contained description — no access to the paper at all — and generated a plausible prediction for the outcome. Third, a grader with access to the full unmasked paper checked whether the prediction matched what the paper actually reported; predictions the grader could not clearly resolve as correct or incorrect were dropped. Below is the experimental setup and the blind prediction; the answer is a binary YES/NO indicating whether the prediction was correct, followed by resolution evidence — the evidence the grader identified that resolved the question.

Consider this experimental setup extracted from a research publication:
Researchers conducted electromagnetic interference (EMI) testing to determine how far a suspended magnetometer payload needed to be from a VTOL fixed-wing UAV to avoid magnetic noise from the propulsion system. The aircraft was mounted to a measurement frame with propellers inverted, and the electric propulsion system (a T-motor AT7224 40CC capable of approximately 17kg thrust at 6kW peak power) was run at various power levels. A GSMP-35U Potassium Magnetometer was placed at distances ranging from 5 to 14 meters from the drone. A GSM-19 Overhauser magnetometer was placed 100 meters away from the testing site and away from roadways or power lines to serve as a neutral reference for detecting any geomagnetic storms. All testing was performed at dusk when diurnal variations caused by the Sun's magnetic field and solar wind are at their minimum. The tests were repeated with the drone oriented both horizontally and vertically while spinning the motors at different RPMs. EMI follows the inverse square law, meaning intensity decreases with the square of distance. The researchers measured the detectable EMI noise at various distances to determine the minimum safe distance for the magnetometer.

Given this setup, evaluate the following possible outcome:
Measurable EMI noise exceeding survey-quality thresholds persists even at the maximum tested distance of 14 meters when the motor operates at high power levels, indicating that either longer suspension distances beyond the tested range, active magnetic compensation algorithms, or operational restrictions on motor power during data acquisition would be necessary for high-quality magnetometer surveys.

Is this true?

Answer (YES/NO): NO